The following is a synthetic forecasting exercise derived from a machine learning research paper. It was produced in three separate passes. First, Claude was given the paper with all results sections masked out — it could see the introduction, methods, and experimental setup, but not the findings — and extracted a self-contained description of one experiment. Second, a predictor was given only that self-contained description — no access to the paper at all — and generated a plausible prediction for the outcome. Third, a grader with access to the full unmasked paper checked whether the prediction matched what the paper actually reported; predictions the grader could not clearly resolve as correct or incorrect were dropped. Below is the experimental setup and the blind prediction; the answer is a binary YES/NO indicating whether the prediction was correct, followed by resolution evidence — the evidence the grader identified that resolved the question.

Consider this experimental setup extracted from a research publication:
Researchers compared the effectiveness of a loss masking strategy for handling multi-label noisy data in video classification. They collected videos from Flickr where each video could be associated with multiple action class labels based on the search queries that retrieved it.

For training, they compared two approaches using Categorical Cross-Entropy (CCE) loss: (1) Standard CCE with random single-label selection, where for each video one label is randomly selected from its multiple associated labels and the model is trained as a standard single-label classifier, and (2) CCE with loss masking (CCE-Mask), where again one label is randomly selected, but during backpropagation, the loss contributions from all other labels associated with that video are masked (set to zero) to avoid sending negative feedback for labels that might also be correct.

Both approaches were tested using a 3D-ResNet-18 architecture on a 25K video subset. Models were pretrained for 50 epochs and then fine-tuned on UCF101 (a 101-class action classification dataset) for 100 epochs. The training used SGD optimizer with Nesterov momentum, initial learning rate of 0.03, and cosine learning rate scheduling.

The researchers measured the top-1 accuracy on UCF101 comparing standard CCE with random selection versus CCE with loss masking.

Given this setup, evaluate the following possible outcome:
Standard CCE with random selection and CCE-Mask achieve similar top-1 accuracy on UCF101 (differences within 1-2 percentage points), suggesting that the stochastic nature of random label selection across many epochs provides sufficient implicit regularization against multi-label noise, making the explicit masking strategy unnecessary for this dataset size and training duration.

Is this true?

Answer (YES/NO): NO